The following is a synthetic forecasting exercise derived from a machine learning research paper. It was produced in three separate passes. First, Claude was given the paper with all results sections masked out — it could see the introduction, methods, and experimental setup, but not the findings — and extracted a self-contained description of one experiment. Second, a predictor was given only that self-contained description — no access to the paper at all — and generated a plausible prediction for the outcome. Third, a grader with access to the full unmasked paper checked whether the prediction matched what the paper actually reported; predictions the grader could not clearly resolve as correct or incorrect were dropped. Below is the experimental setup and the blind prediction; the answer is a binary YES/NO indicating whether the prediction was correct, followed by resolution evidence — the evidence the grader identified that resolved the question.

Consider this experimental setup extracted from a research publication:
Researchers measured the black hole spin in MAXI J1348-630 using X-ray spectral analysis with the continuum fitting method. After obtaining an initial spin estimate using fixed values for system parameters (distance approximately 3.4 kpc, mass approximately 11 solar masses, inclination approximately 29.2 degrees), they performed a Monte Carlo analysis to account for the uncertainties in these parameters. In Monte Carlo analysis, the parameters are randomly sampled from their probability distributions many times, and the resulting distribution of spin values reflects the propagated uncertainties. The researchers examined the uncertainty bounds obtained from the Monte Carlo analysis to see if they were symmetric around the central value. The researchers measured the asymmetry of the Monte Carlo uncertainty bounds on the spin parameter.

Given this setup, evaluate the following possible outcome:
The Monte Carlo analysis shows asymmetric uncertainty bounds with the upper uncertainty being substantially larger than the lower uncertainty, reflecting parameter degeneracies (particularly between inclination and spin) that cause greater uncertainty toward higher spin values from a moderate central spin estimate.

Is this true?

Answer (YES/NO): NO